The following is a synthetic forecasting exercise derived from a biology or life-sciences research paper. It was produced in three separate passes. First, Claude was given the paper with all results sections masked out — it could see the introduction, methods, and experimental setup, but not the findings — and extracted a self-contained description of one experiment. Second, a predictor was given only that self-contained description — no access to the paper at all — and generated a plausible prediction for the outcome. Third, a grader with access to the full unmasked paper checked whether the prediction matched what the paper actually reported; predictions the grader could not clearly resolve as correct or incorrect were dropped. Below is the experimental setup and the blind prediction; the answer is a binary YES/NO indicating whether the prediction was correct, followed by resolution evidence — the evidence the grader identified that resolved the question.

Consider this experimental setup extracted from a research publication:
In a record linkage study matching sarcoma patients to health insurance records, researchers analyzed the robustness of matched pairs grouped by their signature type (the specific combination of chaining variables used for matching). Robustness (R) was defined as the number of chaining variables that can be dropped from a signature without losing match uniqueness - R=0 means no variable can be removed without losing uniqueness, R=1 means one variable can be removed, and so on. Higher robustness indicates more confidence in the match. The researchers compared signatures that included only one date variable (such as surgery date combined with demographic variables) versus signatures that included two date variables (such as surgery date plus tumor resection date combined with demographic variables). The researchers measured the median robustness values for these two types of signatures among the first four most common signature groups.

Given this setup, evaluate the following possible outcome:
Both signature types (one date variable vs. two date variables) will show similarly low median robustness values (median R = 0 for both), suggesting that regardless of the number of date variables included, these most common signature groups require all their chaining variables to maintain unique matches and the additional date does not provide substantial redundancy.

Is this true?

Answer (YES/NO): NO